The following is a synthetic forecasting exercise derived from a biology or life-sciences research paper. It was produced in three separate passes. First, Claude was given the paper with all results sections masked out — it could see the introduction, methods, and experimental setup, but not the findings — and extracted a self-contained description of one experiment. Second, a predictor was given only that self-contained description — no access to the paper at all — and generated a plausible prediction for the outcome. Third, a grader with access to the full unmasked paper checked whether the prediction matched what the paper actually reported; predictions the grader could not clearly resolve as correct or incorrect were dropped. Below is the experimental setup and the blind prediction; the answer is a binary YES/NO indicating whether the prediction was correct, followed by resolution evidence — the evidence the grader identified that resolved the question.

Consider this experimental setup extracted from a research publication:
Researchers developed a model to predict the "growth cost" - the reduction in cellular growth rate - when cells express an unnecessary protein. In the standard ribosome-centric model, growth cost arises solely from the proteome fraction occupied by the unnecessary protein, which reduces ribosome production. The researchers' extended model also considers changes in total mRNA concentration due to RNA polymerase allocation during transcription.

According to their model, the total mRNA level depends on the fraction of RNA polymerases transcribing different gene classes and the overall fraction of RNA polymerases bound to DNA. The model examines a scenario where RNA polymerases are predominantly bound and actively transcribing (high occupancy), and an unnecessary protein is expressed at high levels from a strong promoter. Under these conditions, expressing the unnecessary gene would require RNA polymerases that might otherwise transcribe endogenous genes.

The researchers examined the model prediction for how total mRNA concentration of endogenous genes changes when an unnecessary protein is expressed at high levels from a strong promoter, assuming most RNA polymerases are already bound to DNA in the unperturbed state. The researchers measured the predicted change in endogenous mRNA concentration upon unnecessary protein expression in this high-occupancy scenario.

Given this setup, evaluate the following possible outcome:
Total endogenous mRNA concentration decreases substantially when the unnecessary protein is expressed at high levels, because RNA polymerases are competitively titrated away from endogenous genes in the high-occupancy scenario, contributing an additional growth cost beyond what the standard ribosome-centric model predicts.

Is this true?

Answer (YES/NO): YES